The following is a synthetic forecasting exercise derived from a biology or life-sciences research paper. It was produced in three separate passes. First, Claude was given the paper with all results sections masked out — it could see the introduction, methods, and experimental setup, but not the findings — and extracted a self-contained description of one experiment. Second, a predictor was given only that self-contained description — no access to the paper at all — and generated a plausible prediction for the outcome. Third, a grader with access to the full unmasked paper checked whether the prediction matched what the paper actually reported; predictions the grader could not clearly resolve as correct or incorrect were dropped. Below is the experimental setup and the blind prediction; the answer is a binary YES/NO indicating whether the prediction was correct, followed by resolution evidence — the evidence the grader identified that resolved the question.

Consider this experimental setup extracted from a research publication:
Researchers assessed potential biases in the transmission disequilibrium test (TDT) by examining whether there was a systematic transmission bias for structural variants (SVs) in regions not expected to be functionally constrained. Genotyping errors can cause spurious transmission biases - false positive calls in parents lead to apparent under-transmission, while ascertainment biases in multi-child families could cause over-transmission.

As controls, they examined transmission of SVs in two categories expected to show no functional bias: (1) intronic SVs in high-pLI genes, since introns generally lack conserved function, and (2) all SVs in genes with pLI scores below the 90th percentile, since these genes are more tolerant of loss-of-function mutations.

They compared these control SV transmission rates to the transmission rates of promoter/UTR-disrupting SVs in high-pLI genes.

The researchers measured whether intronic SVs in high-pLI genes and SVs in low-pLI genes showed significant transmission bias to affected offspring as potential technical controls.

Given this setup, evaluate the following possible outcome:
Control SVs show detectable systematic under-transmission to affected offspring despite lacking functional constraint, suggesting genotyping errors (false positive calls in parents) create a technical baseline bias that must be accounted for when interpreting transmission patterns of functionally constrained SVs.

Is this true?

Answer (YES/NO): NO